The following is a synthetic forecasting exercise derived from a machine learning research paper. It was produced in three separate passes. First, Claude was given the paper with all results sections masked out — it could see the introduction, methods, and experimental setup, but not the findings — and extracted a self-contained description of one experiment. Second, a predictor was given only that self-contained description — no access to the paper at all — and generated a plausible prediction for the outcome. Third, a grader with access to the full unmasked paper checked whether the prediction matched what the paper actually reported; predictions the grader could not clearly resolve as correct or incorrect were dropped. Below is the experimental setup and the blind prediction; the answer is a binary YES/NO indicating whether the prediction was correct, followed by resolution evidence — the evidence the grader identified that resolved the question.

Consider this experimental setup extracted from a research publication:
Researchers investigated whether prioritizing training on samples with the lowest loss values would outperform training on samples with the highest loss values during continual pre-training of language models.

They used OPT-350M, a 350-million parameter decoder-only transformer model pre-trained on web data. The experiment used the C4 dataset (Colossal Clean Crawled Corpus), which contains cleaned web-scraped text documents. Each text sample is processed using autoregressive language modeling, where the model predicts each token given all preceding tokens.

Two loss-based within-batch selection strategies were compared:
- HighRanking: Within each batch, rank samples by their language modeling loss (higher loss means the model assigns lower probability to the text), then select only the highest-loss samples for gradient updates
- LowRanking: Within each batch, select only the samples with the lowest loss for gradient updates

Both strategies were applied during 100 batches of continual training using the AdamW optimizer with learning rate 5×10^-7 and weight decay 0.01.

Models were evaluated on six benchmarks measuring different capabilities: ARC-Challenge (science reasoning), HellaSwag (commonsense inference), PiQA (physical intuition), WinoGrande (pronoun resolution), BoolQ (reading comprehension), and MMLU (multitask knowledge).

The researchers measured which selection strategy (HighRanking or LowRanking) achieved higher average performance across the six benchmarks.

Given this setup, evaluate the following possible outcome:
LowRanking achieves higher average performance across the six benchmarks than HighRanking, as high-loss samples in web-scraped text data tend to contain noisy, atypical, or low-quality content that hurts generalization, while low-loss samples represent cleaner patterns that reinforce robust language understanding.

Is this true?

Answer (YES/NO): NO